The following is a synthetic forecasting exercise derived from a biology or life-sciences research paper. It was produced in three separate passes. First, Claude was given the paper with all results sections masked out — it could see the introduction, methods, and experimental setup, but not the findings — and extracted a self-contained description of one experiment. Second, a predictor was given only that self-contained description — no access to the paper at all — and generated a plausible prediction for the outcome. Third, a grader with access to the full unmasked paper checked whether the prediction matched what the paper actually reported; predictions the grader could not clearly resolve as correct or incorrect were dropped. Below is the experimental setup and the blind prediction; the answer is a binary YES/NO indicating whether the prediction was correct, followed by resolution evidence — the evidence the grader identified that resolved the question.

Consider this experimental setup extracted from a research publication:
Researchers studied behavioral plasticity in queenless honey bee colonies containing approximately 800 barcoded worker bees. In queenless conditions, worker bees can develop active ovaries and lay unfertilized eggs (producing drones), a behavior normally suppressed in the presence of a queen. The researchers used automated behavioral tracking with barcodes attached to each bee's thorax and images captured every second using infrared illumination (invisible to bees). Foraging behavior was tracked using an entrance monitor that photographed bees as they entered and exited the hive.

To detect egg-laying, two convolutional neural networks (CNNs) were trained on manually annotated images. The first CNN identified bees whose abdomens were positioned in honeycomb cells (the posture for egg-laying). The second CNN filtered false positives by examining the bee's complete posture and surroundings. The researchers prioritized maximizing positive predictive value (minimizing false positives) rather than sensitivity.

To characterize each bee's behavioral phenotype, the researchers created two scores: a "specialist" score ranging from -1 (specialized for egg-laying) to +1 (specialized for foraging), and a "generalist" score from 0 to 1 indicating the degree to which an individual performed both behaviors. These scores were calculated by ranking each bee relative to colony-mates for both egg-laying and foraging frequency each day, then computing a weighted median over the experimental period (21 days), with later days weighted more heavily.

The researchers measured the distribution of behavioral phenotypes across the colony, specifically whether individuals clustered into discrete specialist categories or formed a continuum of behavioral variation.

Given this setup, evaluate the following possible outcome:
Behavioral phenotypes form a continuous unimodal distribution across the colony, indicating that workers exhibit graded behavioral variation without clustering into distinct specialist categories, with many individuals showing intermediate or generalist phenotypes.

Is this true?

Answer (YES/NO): NO